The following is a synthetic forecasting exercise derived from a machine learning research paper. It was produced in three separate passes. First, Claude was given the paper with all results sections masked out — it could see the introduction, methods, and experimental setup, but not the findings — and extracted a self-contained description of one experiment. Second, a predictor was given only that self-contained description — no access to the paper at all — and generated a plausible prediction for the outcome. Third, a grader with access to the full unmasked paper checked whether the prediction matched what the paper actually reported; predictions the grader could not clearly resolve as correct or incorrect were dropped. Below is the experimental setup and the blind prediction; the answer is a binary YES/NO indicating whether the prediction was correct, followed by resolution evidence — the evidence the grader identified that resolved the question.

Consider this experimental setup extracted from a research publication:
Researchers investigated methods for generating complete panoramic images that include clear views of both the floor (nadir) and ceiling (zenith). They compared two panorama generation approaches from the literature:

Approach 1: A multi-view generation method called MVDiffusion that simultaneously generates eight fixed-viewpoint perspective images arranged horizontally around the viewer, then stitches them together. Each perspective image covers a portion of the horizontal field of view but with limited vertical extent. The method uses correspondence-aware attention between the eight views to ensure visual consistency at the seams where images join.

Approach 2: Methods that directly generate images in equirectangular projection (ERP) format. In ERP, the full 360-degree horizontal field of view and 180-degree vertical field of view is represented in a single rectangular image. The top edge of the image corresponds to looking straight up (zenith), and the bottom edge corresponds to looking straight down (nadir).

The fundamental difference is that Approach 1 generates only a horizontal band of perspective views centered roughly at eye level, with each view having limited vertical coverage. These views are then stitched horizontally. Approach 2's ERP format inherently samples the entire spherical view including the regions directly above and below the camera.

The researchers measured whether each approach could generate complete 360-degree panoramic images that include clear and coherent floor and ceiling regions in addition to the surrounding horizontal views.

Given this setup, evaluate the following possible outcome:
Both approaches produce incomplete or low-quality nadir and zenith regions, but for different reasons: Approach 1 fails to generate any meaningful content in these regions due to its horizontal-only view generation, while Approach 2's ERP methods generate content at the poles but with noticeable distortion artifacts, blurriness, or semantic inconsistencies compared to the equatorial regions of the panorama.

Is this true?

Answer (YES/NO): YES